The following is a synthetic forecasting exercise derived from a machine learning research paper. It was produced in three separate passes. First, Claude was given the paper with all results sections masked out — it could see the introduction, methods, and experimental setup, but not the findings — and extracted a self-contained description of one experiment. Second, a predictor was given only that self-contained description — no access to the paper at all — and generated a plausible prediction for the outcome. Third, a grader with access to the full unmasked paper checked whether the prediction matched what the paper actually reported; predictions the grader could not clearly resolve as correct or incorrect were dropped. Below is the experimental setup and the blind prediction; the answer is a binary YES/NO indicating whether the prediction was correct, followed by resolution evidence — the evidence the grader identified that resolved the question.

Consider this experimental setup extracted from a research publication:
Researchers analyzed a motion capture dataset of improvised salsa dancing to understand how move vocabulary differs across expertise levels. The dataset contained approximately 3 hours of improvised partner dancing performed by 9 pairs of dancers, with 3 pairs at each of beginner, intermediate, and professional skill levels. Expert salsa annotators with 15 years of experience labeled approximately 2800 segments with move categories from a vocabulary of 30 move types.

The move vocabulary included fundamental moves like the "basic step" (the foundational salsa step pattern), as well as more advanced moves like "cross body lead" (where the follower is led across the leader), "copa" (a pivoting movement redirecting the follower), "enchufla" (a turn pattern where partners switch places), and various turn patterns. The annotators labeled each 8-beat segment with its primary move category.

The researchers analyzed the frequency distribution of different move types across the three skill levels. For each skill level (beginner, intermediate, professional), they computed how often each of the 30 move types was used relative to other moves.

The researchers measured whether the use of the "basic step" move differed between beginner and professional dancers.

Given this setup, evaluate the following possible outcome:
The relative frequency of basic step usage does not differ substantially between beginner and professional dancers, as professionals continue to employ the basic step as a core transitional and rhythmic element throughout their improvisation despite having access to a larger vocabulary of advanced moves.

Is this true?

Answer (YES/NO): NO